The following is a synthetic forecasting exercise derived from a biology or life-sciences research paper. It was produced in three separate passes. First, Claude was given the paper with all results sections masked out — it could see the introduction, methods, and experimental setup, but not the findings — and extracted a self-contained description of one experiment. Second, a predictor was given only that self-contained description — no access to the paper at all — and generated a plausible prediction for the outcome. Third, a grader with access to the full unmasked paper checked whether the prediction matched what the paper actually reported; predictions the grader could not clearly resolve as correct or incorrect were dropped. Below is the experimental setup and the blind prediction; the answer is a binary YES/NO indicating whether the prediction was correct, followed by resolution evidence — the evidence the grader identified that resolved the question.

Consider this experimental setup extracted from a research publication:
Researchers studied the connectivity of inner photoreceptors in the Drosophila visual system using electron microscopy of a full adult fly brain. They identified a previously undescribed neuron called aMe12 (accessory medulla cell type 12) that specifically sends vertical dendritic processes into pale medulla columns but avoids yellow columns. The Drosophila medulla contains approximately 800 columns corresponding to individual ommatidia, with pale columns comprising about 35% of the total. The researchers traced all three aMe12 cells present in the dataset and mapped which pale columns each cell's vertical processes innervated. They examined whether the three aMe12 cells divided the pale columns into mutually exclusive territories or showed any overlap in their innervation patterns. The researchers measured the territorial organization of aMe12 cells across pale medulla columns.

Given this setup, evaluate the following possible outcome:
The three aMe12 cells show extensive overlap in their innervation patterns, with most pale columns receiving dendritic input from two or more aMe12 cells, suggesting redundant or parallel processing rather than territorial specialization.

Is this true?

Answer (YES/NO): NO